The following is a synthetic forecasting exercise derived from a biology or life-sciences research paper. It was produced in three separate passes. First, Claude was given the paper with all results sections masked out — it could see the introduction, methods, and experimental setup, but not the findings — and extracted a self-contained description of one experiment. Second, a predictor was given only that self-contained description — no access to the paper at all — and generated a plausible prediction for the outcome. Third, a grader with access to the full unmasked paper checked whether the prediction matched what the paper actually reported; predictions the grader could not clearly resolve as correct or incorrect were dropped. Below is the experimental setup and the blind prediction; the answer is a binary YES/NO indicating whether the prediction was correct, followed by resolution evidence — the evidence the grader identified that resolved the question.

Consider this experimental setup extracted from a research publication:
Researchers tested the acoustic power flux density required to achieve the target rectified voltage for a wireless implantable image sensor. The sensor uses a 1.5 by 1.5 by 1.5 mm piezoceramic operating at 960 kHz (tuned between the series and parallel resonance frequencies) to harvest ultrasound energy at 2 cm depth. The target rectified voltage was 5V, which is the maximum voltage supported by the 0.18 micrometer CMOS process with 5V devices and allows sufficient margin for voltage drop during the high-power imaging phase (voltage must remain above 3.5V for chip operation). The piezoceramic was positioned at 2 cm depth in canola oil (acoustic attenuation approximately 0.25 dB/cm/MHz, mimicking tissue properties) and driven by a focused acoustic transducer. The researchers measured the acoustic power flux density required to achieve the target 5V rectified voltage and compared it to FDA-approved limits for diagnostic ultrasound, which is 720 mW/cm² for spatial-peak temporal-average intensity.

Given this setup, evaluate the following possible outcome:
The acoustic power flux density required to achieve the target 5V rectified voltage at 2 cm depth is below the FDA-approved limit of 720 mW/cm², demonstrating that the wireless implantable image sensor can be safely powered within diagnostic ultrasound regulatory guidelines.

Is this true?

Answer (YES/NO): NO